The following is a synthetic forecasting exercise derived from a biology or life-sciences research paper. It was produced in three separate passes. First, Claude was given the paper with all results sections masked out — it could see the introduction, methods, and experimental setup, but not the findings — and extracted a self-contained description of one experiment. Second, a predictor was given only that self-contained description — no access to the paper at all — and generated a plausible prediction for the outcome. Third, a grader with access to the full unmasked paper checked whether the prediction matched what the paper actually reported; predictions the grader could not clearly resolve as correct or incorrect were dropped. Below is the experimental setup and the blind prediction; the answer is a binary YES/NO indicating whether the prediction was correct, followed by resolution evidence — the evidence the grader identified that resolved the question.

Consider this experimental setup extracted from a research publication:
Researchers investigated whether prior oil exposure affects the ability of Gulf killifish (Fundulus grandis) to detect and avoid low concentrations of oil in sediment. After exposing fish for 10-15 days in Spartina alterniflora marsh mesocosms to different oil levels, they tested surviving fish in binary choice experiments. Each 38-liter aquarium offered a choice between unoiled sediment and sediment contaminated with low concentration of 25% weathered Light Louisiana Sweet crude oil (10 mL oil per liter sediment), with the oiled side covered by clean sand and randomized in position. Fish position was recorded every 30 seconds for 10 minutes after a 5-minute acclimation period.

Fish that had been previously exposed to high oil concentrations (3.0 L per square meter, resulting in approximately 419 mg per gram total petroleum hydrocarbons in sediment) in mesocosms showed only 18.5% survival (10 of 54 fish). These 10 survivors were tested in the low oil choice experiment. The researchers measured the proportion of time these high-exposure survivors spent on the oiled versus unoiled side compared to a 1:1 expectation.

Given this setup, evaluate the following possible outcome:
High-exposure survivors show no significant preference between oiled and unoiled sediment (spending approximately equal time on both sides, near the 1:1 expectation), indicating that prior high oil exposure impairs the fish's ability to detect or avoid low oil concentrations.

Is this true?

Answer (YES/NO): NO